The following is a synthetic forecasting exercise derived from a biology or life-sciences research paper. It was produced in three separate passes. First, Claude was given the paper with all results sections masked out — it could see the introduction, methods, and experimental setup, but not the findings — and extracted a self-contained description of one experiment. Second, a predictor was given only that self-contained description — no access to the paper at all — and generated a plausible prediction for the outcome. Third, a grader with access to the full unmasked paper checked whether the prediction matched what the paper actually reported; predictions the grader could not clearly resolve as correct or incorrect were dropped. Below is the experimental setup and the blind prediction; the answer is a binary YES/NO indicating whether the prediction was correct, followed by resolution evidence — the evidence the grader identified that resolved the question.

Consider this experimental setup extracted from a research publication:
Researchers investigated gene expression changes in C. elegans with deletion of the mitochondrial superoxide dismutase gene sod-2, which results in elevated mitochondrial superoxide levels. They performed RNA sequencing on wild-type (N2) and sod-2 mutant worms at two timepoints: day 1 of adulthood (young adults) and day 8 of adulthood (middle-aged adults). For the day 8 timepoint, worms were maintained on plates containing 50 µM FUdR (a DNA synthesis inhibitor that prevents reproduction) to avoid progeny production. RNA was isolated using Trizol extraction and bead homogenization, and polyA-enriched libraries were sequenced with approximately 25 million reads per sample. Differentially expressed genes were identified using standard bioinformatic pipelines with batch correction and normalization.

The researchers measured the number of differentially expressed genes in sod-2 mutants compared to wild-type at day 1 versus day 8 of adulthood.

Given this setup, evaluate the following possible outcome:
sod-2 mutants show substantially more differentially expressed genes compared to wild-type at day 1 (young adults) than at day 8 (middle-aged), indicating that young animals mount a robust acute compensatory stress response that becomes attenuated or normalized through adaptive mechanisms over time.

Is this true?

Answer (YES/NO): YES